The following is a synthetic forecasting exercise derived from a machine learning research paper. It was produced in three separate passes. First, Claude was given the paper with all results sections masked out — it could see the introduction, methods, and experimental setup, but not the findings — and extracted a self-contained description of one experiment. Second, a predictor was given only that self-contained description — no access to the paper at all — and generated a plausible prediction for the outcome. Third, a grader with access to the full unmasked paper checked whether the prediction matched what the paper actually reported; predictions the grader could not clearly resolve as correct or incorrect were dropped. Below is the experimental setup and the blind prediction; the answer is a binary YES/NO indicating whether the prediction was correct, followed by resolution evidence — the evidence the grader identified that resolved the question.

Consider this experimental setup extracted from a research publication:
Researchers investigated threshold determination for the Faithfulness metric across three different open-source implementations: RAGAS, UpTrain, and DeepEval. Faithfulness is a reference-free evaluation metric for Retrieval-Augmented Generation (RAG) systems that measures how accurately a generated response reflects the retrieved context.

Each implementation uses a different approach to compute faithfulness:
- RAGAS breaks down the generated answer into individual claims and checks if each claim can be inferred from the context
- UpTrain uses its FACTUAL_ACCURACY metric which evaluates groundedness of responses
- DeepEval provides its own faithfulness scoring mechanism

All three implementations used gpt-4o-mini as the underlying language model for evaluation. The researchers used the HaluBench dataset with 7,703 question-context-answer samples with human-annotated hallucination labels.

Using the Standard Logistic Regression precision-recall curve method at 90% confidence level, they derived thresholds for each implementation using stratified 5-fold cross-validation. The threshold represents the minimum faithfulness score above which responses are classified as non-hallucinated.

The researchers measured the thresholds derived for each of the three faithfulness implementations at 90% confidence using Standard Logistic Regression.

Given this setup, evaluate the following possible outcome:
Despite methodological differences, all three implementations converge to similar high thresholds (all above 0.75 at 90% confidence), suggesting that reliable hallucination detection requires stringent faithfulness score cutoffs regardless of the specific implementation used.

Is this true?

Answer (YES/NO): NO